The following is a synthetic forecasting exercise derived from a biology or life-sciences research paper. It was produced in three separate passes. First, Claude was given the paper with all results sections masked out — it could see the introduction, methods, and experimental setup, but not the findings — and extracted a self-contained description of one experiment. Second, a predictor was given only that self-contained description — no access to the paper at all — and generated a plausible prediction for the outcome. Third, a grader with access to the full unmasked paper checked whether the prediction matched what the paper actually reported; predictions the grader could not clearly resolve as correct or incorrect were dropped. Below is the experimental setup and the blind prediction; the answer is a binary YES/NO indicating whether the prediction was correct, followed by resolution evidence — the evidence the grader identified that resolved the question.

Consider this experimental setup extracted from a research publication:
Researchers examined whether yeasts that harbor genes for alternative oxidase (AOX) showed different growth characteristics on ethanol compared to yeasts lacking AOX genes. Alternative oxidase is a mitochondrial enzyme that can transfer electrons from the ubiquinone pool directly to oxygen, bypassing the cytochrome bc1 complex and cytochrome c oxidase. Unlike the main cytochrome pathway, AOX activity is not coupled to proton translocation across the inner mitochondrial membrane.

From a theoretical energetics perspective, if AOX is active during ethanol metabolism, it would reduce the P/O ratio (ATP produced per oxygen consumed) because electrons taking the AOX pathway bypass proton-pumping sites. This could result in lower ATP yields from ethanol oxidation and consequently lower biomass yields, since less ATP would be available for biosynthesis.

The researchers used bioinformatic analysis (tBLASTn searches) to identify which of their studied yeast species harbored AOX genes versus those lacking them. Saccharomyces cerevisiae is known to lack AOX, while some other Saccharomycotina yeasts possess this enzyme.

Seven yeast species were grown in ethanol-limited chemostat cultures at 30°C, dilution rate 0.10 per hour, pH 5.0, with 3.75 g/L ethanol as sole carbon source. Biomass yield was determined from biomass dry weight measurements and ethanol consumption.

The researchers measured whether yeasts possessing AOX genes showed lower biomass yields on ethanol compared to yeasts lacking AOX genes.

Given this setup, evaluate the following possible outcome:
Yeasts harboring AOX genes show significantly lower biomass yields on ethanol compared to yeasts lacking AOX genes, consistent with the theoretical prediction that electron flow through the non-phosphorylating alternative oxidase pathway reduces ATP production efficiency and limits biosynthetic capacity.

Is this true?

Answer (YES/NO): NO